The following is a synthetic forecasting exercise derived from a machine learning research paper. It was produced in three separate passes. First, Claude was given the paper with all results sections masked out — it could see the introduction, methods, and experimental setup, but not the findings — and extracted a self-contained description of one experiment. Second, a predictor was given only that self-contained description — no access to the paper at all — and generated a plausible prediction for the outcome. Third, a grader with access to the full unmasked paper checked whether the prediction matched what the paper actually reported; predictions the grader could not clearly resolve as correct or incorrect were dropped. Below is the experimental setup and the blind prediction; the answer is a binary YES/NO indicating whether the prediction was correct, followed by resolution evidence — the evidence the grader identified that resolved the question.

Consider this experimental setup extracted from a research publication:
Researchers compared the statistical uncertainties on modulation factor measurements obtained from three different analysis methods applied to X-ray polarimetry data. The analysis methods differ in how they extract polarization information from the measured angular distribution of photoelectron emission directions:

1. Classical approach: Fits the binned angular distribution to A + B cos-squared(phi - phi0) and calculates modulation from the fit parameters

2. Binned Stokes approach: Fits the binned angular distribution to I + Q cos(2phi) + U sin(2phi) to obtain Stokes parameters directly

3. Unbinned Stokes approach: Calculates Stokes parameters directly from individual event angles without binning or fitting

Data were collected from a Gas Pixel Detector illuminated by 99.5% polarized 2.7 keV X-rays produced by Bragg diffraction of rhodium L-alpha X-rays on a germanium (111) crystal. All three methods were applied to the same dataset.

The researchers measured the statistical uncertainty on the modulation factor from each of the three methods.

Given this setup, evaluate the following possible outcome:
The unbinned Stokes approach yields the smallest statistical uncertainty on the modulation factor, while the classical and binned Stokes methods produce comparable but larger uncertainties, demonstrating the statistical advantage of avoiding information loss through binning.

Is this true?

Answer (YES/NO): NO